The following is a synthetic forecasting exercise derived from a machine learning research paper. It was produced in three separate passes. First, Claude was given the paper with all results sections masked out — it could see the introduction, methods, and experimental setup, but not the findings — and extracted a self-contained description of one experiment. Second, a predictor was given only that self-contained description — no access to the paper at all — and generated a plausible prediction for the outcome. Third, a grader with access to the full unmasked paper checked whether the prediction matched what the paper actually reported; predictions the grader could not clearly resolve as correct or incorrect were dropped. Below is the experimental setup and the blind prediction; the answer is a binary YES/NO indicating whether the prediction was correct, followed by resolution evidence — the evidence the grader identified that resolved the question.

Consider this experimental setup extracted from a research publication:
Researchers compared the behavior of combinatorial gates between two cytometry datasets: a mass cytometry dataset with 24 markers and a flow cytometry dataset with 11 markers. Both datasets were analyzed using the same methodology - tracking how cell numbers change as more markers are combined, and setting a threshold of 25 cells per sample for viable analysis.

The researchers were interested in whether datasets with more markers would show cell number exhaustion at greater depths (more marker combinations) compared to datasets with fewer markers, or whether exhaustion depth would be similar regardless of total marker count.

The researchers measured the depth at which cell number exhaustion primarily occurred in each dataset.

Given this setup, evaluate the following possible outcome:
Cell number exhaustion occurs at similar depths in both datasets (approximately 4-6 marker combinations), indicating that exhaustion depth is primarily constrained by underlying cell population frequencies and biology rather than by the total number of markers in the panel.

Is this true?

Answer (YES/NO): YES